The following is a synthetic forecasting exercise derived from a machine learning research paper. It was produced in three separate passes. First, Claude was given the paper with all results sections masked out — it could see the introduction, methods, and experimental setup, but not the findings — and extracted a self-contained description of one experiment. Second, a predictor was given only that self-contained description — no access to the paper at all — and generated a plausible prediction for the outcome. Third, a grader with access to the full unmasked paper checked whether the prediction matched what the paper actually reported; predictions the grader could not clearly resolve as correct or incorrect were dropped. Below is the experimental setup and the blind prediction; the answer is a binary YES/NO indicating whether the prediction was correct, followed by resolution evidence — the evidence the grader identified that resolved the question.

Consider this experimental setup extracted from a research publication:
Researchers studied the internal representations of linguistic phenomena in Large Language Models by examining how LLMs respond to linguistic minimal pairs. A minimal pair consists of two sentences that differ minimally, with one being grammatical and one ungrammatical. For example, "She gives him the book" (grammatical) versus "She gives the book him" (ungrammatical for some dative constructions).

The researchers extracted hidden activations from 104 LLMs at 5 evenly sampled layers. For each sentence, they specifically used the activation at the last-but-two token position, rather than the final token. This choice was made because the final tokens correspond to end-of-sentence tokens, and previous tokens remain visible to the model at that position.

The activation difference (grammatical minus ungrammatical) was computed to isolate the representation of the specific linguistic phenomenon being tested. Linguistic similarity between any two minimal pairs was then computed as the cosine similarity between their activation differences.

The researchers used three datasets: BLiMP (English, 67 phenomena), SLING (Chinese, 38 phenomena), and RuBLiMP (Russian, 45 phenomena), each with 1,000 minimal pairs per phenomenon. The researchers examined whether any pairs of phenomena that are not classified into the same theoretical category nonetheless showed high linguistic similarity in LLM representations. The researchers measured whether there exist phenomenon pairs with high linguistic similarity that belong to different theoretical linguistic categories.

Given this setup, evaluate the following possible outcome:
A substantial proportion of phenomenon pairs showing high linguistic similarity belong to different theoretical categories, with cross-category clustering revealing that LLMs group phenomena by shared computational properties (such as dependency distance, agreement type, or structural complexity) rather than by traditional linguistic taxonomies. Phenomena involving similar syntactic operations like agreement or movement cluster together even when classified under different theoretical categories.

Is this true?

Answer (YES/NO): NO